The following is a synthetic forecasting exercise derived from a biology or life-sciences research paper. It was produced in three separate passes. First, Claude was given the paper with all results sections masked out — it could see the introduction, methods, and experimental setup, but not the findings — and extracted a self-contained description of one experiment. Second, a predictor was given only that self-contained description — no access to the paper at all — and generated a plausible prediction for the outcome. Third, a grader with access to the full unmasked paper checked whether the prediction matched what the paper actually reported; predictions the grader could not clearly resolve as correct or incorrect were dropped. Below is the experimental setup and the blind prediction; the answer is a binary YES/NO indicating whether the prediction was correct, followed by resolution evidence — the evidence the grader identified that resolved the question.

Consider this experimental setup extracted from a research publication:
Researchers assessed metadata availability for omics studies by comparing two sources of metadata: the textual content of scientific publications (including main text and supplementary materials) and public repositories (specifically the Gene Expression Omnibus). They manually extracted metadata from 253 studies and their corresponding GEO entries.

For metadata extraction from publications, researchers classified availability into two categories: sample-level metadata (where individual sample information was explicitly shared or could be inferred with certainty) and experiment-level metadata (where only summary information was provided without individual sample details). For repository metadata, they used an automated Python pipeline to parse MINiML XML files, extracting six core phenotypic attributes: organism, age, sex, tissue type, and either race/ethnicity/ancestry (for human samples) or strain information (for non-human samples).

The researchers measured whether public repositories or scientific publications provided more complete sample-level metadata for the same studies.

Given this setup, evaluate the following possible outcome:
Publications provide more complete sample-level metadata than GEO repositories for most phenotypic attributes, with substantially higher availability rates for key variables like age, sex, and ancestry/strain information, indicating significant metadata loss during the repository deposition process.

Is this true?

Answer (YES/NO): NO